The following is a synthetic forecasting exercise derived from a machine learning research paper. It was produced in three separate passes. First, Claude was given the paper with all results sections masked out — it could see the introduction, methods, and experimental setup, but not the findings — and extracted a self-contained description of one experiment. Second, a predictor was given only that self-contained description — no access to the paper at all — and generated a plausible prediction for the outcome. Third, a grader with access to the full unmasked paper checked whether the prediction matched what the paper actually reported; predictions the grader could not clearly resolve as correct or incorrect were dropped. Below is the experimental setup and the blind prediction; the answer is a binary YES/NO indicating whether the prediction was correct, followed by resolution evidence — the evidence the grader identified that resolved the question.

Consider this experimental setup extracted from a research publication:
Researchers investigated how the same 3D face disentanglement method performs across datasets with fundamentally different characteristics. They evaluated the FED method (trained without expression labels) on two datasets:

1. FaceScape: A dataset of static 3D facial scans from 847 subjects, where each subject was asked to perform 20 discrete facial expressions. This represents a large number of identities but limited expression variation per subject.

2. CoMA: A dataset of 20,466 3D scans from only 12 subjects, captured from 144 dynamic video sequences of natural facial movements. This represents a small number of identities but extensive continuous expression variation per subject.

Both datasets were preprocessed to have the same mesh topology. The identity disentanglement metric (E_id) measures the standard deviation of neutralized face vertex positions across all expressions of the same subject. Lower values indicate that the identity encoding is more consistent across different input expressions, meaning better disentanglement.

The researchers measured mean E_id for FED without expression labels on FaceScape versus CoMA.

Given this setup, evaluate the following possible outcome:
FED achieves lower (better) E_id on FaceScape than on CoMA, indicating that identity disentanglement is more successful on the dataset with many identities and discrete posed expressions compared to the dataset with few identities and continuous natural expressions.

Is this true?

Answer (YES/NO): NO